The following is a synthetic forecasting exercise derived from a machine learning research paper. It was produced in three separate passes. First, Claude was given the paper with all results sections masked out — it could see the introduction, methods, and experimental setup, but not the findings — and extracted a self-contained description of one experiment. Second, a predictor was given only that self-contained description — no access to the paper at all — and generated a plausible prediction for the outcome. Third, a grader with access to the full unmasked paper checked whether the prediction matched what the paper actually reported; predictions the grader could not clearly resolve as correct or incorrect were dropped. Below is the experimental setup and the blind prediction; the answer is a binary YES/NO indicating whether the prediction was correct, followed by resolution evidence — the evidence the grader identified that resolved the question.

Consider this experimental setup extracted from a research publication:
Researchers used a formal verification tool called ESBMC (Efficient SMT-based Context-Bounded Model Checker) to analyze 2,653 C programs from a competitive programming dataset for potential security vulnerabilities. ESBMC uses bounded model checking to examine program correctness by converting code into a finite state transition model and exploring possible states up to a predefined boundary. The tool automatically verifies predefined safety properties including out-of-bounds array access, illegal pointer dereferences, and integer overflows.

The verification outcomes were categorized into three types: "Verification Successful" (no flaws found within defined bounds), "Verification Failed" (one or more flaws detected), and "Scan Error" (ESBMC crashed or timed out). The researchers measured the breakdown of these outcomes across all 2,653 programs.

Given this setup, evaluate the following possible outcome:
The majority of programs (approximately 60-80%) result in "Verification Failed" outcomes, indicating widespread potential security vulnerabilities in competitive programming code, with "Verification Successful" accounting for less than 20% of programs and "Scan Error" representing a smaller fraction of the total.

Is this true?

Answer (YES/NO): YES